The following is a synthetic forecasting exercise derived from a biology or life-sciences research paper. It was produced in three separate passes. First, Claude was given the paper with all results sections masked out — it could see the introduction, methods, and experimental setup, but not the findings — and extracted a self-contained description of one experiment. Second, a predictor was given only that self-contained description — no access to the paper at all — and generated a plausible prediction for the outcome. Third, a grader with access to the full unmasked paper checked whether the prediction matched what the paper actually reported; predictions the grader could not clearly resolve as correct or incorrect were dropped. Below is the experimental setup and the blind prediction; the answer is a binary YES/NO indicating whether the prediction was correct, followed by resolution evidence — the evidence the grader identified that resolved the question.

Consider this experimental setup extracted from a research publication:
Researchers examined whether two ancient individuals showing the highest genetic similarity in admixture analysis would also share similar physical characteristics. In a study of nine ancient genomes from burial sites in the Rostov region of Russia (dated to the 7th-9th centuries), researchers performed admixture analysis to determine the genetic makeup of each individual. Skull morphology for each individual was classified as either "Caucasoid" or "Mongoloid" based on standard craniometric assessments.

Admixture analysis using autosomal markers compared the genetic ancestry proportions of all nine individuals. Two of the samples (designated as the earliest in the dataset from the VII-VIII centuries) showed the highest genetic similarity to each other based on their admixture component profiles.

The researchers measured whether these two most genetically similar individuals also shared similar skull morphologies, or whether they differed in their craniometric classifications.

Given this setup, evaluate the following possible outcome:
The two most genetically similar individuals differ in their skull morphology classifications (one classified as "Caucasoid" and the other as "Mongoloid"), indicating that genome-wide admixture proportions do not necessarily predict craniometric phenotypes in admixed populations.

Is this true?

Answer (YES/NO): YES